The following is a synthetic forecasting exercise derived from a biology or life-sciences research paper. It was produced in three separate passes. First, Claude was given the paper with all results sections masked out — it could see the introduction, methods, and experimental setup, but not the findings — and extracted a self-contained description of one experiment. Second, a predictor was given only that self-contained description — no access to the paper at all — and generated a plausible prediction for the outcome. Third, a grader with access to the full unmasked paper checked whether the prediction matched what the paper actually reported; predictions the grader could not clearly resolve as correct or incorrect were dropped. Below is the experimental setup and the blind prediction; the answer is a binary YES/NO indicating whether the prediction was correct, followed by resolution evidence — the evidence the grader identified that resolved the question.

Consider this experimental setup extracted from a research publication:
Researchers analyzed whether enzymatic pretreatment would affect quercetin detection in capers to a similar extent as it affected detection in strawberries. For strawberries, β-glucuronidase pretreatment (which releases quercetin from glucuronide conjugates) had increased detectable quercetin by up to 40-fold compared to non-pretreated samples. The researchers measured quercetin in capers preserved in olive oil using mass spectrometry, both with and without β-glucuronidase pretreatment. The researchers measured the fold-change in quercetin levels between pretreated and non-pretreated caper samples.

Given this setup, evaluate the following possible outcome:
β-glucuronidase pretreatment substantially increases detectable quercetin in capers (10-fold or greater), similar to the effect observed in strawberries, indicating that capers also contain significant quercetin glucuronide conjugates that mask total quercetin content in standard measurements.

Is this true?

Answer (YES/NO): NO